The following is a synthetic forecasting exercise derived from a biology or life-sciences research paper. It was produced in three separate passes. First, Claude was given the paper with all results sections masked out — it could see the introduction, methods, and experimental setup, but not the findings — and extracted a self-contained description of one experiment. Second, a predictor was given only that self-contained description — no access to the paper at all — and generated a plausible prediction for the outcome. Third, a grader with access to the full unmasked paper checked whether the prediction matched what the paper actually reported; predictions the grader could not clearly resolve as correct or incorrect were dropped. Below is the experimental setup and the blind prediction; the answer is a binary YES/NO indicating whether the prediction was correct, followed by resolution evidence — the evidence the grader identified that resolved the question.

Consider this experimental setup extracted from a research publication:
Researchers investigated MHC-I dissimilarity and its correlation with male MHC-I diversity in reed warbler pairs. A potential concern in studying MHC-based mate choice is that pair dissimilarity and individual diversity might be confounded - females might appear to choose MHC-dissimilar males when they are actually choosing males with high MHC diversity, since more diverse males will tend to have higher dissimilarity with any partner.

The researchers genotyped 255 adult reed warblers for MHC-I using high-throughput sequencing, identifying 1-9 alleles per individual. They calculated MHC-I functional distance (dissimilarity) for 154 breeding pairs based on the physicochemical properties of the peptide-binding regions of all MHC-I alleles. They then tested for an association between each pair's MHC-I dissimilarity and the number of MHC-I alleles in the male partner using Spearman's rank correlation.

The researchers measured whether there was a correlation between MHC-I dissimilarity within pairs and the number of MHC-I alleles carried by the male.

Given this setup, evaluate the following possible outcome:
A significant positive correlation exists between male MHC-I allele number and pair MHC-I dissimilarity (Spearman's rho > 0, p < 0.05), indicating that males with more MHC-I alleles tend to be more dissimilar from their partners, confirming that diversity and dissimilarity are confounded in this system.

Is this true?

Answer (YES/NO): NO